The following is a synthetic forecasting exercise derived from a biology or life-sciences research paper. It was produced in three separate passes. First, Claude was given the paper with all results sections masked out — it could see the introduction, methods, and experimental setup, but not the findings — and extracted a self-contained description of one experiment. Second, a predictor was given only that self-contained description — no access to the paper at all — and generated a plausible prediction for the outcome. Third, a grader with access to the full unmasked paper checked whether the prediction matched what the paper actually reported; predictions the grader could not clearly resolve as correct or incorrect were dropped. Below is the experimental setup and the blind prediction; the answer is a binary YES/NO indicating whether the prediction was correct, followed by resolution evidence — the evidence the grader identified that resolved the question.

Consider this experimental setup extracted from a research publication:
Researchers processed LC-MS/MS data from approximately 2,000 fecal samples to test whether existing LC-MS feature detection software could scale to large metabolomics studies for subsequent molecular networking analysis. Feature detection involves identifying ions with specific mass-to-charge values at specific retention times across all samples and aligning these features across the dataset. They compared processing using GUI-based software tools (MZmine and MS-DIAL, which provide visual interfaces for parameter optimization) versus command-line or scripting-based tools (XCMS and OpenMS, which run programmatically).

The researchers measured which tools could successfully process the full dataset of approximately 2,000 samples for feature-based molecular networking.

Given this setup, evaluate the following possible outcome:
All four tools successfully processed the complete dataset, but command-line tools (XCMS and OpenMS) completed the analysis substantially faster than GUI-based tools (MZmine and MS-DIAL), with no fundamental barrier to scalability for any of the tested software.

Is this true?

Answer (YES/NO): NO